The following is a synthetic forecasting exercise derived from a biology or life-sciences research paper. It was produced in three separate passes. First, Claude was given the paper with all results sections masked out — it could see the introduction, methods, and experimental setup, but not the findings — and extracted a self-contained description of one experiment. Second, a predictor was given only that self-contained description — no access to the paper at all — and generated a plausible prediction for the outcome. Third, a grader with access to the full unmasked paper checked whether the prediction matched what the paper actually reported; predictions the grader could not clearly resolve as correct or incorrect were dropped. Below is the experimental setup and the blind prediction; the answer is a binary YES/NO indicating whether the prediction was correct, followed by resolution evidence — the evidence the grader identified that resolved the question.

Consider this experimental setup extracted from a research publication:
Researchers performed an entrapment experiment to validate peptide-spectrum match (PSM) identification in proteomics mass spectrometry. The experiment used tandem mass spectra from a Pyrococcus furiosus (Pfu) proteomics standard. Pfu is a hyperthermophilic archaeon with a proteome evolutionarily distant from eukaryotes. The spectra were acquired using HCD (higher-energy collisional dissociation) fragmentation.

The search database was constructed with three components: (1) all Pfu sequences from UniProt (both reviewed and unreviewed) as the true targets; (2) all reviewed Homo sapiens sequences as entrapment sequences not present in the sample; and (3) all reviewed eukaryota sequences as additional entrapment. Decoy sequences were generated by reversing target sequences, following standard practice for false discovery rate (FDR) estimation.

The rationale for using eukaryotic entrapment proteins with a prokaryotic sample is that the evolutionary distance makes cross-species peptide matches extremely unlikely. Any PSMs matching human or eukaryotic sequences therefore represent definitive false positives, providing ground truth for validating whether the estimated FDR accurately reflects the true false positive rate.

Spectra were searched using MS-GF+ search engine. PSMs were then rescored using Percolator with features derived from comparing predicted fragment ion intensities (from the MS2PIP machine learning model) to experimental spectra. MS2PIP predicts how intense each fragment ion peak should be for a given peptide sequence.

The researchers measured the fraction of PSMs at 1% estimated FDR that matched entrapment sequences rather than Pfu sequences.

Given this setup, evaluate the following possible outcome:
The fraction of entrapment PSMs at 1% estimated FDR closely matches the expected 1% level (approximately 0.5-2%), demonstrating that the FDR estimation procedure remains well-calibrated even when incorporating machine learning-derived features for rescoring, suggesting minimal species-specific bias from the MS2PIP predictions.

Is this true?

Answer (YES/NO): YES